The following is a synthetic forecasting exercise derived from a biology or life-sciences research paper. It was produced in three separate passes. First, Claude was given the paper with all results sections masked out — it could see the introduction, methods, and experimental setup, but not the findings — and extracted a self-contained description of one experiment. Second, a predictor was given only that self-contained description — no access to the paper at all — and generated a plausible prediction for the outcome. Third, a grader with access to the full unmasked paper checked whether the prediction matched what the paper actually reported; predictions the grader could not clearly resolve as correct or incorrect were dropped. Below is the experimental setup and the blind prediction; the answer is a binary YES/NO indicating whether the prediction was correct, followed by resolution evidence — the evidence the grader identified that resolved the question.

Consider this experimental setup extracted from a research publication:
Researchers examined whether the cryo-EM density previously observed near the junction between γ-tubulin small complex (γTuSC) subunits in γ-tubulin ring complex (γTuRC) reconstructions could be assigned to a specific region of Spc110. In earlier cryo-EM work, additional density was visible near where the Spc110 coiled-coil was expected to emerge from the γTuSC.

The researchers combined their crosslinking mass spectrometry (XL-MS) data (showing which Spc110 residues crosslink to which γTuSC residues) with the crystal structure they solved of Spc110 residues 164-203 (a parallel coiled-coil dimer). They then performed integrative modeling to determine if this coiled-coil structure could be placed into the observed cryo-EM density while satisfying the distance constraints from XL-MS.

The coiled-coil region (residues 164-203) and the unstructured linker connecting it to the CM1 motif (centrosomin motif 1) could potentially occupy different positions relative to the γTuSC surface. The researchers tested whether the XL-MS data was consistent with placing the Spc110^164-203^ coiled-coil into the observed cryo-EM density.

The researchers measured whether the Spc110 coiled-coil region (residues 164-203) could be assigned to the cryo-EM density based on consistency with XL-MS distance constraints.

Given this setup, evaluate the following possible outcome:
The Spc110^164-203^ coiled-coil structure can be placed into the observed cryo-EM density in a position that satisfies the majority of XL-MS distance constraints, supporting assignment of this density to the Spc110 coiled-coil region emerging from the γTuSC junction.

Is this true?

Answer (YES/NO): YES